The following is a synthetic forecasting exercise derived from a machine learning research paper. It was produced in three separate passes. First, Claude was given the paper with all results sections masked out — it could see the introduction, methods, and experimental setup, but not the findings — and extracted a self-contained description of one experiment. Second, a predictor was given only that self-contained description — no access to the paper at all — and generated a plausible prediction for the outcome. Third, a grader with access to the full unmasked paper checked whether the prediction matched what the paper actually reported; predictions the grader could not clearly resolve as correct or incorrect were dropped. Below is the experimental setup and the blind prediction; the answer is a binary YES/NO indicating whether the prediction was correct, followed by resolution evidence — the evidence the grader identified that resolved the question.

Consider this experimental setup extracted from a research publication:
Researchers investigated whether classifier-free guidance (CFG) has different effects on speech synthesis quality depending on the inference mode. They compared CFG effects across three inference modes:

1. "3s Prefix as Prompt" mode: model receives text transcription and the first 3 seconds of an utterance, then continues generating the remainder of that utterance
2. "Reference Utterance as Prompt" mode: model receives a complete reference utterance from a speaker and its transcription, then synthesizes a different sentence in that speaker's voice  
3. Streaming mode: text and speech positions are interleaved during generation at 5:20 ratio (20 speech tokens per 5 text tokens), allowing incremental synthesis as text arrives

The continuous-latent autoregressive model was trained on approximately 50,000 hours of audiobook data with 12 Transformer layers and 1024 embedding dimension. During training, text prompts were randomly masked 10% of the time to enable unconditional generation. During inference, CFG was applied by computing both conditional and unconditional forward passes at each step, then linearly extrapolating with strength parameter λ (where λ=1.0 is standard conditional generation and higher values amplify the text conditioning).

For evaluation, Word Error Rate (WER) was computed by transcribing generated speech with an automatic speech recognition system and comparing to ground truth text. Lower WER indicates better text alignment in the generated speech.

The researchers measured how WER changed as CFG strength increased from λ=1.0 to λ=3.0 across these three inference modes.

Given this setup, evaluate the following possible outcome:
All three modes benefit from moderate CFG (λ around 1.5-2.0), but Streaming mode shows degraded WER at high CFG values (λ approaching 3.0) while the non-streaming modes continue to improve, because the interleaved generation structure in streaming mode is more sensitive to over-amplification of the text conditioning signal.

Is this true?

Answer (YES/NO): NO